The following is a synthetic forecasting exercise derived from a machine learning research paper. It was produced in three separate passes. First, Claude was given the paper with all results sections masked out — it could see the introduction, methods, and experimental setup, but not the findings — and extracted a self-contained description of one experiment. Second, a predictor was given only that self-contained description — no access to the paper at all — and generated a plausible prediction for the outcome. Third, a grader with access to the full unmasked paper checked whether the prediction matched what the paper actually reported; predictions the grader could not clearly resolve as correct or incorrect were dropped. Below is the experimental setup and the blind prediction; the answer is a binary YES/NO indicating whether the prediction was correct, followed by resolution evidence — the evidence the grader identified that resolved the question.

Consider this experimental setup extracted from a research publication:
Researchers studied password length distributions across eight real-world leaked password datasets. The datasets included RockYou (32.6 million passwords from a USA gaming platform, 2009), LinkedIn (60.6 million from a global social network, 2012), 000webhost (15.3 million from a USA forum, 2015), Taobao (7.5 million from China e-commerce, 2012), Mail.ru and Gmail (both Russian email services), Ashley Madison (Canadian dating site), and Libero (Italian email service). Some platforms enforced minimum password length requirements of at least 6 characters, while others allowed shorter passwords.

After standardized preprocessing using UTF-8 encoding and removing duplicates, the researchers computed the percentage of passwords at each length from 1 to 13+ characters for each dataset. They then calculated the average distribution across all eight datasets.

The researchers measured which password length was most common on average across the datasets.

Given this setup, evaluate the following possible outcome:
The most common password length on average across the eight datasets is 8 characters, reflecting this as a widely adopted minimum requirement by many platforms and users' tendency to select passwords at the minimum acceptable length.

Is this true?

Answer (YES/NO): YES